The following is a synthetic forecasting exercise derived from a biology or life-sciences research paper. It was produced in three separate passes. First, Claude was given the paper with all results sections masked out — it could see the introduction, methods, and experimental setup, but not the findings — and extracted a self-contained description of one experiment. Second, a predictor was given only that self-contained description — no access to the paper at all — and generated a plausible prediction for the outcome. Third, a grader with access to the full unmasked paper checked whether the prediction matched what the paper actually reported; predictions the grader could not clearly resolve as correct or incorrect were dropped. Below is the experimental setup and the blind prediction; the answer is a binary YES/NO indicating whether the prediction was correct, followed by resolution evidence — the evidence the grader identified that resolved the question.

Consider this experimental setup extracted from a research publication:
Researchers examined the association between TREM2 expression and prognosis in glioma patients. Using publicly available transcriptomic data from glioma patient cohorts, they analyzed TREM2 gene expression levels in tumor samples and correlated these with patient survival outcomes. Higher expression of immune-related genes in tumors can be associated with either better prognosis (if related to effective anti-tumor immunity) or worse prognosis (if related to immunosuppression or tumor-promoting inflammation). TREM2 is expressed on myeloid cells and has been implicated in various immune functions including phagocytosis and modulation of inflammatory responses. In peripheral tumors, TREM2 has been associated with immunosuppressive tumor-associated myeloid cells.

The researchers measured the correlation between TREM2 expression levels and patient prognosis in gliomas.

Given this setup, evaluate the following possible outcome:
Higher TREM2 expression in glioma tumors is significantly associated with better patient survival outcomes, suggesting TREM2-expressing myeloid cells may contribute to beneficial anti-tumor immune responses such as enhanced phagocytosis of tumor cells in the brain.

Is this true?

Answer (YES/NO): NO